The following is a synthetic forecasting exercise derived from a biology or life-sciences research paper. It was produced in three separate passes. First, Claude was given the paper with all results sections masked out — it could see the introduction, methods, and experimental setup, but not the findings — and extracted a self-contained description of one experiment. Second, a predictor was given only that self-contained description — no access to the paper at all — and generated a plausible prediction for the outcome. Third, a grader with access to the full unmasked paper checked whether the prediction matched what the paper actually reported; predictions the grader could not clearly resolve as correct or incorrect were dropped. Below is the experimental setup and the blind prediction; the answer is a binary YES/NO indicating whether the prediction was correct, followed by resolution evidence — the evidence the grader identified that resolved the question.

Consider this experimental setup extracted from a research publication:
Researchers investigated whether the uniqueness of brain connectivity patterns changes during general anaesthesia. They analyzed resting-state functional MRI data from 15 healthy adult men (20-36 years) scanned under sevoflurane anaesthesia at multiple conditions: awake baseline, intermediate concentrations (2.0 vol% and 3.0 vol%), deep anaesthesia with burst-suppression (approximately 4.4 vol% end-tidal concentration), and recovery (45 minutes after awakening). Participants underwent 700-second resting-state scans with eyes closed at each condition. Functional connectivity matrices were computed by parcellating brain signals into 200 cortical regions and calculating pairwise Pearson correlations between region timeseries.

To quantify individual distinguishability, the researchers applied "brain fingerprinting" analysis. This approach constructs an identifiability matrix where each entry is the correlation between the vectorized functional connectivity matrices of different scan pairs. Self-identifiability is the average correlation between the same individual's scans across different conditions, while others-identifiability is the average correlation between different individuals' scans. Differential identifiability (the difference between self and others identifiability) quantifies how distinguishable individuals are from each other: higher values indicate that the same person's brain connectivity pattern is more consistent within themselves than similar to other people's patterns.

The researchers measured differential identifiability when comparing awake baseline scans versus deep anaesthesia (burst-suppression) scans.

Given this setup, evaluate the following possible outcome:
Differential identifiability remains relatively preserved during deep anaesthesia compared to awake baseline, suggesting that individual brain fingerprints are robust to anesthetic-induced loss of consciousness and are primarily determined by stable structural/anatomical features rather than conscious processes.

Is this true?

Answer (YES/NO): NO